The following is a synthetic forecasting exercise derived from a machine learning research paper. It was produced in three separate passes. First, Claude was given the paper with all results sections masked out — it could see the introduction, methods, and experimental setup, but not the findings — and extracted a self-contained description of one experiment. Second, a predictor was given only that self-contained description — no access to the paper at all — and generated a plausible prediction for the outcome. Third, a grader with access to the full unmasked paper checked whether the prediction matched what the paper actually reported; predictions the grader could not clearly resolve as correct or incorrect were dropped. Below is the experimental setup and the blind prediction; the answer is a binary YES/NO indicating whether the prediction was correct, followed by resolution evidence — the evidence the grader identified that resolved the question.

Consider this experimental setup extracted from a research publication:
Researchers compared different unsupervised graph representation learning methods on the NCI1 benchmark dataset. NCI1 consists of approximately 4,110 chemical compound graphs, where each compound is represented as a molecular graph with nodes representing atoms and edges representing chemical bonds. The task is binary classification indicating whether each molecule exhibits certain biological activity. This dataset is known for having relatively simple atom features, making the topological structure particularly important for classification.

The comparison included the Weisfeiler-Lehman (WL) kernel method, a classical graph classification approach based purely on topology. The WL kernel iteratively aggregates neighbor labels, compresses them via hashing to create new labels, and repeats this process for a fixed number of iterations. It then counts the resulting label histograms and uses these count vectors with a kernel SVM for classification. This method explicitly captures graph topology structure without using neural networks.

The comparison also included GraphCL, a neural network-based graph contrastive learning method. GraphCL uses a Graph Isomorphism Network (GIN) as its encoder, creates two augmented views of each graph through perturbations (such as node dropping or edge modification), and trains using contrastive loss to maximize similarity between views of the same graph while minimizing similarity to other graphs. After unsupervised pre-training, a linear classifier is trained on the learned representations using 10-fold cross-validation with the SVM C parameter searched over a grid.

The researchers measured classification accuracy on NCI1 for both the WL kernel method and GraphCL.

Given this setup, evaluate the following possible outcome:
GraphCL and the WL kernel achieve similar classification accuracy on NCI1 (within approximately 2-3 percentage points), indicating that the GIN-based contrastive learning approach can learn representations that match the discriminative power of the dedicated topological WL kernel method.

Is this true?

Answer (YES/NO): NO